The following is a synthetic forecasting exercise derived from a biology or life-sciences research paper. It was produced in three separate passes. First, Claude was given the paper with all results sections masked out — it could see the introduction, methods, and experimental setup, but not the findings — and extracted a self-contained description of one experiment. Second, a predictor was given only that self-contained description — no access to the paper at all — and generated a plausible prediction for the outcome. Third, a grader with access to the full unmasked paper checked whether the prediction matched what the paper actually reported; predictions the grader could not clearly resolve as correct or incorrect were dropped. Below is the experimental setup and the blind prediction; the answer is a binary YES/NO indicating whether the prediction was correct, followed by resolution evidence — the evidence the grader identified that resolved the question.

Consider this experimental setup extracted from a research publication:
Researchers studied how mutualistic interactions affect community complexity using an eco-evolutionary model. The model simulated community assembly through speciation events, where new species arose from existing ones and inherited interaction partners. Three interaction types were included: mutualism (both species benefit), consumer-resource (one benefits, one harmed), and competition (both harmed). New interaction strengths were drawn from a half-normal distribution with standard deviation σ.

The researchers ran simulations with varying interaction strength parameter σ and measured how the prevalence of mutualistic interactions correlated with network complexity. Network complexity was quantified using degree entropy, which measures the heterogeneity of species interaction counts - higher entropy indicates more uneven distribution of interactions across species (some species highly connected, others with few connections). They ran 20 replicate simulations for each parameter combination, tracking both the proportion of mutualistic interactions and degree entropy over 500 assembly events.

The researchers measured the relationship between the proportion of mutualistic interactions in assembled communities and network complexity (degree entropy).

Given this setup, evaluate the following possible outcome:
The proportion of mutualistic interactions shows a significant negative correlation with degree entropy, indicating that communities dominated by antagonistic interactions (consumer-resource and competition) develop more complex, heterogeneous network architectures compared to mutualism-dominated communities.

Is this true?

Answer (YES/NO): NO